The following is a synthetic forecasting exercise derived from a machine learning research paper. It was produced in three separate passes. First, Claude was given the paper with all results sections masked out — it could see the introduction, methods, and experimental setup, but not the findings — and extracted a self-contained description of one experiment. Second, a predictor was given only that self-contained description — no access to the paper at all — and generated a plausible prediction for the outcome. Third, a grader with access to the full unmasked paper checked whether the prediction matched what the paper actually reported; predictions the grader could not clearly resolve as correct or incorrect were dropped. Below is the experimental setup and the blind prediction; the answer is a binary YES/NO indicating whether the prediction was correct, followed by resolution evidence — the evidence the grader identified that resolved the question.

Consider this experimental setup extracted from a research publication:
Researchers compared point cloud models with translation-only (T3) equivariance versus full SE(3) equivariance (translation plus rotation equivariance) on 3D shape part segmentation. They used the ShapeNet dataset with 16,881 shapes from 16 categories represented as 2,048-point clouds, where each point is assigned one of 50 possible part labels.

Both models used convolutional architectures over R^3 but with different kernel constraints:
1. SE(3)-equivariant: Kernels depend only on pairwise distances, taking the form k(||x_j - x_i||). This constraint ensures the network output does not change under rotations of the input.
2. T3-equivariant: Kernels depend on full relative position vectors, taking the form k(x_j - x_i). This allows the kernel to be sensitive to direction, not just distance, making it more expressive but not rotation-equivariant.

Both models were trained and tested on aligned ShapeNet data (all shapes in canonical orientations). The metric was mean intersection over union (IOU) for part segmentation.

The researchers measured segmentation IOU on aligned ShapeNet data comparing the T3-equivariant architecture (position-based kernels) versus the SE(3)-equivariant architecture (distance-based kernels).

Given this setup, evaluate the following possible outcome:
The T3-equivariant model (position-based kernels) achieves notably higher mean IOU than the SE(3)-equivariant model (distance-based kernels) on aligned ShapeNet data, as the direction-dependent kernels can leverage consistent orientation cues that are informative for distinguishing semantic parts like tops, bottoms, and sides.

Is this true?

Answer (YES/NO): YES